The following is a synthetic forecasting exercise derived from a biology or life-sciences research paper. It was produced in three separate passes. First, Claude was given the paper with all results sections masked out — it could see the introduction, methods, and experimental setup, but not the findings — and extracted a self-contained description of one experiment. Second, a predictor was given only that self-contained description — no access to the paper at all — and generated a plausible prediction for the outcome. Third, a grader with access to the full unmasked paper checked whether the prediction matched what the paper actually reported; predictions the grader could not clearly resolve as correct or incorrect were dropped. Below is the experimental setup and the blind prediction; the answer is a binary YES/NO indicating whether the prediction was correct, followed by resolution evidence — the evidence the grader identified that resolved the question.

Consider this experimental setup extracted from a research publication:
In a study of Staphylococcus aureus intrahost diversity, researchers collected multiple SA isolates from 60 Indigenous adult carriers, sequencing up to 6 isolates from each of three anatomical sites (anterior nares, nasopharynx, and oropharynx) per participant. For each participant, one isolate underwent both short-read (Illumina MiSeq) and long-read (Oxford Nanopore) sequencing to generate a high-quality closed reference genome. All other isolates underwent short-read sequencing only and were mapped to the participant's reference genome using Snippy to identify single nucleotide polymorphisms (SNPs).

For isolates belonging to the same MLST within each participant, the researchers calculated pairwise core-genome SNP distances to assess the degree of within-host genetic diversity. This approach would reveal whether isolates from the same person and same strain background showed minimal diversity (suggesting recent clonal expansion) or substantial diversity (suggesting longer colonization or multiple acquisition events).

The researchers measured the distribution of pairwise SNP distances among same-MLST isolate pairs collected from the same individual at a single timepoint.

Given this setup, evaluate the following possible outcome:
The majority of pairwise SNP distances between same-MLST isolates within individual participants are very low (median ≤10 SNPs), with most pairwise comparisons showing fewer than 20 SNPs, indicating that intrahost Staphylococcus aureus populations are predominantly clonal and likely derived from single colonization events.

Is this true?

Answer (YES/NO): NO